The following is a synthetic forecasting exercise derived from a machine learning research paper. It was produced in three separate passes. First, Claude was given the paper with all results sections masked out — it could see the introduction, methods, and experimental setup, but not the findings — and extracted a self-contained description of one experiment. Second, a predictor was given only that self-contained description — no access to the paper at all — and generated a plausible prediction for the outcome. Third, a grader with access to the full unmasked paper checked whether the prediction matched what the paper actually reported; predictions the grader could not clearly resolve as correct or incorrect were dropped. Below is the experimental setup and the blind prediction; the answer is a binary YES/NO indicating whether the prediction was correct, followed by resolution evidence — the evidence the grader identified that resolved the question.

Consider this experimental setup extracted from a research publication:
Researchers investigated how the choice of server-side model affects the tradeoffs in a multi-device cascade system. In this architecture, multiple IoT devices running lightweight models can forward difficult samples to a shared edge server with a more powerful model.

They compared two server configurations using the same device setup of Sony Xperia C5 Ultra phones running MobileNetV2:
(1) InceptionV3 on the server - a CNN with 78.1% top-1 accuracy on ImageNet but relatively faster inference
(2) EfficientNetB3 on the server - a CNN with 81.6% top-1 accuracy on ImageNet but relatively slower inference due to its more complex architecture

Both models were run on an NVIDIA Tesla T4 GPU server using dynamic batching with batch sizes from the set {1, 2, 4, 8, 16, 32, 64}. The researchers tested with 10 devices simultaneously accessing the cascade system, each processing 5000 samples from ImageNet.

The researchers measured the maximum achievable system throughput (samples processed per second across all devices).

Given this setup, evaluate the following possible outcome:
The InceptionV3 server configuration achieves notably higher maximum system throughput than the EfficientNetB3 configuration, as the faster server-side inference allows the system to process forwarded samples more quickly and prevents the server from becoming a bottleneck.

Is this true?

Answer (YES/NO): YES